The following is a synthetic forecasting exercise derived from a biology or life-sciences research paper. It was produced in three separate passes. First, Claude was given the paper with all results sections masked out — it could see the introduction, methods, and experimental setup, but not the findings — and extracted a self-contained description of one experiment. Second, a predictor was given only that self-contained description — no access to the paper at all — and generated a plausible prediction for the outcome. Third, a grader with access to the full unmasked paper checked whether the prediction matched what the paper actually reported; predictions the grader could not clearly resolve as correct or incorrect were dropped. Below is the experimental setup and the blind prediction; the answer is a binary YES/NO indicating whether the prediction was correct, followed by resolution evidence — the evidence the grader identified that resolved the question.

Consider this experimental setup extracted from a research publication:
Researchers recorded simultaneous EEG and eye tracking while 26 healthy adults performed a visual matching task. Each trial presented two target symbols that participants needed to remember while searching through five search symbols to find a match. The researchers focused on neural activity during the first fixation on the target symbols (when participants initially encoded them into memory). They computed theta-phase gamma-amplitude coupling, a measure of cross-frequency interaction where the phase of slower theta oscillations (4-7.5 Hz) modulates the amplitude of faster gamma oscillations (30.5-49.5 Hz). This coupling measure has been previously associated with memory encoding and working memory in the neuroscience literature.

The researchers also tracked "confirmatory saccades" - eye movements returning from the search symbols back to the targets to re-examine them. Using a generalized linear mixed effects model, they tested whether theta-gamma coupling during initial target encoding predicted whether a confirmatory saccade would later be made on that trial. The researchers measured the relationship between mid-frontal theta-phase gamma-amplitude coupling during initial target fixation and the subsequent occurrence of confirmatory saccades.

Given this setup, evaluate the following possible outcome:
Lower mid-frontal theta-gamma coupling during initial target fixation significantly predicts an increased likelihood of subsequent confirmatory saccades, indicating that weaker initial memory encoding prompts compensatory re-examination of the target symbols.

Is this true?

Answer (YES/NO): YES